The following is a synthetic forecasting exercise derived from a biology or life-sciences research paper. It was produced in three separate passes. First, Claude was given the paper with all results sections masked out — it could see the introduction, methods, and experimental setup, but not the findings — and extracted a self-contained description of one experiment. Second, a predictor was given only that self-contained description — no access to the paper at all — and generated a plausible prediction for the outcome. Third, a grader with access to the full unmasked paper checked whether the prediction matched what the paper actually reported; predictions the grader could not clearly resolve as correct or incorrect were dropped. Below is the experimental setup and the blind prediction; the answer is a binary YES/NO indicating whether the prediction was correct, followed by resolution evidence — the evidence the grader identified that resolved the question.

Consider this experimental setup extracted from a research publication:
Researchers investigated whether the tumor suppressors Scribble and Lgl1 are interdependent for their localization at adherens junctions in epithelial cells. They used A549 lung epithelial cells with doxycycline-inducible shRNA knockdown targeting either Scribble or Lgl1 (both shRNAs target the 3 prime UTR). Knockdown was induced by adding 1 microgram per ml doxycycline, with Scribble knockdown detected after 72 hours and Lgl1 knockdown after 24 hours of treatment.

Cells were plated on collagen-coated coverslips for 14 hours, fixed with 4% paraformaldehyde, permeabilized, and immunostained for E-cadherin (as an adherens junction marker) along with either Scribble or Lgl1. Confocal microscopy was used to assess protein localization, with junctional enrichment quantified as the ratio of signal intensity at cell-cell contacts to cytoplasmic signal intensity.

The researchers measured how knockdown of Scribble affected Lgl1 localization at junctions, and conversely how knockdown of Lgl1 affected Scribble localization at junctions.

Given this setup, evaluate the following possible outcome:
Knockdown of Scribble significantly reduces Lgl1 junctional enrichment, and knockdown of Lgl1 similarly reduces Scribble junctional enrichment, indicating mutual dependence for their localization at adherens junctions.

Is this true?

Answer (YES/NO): YES